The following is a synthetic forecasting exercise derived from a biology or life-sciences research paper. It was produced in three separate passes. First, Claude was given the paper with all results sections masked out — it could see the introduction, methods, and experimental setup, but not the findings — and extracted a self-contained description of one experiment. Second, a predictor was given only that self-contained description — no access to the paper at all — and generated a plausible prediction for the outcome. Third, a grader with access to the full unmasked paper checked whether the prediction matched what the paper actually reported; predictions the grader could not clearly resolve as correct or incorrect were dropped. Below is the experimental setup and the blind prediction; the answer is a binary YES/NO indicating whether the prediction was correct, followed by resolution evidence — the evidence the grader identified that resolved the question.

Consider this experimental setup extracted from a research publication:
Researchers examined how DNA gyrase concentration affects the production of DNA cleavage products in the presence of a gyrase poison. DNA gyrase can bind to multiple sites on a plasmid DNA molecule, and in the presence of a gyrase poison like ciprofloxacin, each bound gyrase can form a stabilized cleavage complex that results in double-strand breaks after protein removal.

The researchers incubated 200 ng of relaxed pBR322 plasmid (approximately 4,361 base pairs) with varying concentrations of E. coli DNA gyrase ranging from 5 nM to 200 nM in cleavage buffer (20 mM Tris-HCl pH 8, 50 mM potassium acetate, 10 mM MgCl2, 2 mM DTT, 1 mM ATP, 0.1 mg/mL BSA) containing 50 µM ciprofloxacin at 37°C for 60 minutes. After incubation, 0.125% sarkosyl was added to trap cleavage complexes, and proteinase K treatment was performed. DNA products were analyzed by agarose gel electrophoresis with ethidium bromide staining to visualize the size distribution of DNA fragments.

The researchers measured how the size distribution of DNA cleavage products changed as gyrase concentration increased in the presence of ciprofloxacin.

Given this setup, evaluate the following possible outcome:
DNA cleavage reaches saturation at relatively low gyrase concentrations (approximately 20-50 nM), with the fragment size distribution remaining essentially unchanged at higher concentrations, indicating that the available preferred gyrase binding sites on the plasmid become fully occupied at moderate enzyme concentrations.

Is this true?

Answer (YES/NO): NO